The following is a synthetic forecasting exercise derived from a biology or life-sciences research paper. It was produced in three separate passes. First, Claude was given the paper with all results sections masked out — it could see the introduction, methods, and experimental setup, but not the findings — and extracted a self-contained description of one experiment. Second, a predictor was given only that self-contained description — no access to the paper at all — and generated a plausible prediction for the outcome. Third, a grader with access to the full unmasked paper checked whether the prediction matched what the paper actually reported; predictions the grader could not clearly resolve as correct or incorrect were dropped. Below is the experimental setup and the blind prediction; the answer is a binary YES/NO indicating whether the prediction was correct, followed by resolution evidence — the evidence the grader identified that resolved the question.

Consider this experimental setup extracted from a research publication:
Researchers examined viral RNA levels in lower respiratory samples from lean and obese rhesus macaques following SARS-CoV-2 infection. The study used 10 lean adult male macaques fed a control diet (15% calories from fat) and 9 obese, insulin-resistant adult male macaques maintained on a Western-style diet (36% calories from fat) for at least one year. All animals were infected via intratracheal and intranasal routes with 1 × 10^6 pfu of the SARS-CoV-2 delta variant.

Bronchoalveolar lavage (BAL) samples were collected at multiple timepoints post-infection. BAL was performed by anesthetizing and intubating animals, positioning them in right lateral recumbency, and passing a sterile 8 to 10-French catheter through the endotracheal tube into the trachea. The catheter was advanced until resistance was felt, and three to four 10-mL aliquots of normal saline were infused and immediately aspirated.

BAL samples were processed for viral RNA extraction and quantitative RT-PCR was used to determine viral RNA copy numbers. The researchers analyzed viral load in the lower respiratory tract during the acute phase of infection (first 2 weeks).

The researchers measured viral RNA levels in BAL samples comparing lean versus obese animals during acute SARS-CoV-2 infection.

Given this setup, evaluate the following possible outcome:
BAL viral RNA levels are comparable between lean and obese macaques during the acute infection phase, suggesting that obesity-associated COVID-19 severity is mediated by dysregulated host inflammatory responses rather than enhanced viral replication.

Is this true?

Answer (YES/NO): NO